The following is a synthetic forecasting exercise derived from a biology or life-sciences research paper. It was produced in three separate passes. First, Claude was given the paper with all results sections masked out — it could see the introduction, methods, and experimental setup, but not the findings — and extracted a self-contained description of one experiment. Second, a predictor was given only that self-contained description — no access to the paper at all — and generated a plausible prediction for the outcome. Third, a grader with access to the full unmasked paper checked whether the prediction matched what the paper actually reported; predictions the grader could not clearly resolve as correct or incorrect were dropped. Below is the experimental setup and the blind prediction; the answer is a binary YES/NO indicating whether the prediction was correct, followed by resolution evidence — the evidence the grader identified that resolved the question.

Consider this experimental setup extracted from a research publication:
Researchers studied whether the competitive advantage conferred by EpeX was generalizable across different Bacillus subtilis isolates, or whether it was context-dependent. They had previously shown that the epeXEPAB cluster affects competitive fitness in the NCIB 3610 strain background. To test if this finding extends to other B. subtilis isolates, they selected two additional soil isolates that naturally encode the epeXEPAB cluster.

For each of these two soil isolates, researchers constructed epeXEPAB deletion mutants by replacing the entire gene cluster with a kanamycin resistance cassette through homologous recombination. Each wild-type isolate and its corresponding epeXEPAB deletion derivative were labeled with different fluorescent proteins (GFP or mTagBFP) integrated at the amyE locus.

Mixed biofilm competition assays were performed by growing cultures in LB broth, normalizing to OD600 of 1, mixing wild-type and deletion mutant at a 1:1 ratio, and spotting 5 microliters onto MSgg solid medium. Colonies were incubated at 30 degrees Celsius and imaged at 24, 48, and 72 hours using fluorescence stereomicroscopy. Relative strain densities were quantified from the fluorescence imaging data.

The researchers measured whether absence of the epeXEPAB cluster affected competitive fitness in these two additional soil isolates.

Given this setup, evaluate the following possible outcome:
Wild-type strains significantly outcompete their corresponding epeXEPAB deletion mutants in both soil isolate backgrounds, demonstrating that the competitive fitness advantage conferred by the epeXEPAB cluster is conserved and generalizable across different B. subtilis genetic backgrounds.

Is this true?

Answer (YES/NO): NO